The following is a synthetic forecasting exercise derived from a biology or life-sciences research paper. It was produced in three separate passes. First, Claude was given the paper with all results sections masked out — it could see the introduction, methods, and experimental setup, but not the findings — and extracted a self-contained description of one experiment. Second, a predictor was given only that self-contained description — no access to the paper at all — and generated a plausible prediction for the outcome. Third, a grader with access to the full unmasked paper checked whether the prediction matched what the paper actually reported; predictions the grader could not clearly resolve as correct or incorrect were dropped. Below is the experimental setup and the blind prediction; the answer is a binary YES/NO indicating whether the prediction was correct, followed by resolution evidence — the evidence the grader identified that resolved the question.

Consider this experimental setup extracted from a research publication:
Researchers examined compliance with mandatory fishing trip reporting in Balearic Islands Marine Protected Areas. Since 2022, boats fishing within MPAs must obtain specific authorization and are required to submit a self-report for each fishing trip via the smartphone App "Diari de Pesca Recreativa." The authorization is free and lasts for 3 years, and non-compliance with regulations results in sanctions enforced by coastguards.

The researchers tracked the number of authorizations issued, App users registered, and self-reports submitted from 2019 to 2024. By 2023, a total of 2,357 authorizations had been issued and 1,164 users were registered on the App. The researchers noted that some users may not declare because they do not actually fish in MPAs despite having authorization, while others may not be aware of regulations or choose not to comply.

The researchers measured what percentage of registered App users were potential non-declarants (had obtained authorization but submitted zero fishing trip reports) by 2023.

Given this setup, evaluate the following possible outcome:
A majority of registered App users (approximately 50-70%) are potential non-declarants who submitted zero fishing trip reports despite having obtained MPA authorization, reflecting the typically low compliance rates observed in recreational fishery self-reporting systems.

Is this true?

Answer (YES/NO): NO